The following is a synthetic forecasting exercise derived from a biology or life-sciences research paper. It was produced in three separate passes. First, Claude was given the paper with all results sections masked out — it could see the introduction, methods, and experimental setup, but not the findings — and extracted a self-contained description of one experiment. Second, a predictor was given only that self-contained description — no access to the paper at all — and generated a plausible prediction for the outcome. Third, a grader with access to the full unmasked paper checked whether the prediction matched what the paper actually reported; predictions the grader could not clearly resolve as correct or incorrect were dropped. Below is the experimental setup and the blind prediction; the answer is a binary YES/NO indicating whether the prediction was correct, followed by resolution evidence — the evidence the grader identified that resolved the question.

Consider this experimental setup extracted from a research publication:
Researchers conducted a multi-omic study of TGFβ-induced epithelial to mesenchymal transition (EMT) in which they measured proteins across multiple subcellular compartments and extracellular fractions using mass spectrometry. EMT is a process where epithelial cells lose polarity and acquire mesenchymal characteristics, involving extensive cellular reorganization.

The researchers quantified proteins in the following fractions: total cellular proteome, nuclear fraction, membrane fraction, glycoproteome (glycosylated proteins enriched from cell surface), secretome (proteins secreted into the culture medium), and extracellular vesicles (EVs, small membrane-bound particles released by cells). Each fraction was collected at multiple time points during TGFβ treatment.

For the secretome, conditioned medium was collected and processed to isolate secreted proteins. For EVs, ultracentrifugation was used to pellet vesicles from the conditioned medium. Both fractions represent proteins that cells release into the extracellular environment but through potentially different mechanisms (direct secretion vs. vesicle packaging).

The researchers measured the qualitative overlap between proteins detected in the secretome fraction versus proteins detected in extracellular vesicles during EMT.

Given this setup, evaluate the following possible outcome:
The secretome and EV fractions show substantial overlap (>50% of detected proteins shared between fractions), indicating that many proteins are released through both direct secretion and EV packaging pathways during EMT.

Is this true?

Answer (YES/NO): NO